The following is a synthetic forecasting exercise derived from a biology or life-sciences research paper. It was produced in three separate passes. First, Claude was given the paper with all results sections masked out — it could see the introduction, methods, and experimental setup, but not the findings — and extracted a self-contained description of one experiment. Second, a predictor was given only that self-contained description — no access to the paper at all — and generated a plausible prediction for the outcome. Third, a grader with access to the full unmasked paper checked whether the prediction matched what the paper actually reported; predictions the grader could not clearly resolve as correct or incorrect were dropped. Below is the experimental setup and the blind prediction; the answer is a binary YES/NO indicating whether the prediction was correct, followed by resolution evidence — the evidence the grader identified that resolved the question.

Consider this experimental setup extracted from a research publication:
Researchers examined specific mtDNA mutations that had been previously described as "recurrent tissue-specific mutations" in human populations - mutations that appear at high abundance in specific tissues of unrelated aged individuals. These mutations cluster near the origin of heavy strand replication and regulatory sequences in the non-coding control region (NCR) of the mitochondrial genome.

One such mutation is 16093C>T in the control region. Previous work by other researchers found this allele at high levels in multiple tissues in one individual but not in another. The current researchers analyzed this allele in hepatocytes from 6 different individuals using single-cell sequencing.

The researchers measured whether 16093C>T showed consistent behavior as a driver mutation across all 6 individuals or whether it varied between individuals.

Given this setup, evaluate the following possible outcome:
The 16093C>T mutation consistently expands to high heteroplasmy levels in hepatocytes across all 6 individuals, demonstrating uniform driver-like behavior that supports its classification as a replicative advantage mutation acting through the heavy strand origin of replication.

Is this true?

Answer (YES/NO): NO